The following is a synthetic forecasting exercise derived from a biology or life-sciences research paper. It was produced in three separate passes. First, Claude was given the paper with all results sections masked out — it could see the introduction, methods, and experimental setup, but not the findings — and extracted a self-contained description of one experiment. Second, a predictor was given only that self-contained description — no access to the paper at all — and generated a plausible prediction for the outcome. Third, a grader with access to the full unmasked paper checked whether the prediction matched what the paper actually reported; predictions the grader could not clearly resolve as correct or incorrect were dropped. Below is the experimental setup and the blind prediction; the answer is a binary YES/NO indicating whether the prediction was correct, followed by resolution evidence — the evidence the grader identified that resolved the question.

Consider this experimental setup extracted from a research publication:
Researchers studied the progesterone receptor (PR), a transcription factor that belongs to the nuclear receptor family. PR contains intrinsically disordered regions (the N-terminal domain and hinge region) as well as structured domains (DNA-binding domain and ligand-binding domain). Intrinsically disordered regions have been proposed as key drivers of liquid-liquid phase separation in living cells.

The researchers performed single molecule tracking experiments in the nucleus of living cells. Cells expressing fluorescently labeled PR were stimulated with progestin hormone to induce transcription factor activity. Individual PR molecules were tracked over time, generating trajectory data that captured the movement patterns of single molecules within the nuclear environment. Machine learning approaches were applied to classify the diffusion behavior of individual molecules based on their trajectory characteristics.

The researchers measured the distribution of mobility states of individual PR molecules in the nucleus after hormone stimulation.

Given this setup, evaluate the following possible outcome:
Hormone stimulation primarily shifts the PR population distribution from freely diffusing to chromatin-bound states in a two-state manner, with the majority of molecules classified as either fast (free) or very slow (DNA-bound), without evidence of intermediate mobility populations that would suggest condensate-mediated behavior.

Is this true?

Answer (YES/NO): NO